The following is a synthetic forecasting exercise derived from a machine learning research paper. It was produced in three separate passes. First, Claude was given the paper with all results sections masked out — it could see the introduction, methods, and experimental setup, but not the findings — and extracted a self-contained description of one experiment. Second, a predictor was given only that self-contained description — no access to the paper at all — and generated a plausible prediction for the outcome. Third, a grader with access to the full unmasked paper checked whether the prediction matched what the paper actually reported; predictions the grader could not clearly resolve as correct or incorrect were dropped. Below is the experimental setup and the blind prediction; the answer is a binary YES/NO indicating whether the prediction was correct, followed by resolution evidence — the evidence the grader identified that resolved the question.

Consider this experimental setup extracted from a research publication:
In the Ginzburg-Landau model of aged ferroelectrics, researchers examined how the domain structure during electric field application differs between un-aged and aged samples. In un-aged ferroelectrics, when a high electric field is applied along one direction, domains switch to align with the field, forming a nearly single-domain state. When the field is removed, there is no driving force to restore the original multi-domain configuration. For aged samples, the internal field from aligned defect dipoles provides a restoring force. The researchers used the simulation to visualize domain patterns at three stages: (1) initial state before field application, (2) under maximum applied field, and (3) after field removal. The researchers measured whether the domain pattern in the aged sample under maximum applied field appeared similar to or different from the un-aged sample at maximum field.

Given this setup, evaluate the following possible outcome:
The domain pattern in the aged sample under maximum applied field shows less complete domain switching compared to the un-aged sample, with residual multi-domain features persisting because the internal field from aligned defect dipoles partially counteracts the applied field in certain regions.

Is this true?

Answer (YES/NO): NO